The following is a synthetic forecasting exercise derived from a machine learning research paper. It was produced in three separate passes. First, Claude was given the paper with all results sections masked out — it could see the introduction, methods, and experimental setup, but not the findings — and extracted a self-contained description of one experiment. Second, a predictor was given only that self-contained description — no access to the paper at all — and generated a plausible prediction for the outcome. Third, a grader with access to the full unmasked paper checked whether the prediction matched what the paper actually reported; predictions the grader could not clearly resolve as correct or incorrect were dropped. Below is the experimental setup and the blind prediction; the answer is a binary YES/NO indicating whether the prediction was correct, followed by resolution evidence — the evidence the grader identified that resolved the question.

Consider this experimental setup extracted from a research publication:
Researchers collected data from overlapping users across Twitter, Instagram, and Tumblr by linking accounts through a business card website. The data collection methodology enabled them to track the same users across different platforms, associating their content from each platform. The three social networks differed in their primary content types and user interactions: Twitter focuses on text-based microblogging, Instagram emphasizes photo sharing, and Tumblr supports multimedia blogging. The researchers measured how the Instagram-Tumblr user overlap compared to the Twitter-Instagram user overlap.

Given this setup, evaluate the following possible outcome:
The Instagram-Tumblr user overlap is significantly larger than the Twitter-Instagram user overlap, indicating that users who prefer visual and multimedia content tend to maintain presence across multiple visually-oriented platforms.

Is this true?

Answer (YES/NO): NO